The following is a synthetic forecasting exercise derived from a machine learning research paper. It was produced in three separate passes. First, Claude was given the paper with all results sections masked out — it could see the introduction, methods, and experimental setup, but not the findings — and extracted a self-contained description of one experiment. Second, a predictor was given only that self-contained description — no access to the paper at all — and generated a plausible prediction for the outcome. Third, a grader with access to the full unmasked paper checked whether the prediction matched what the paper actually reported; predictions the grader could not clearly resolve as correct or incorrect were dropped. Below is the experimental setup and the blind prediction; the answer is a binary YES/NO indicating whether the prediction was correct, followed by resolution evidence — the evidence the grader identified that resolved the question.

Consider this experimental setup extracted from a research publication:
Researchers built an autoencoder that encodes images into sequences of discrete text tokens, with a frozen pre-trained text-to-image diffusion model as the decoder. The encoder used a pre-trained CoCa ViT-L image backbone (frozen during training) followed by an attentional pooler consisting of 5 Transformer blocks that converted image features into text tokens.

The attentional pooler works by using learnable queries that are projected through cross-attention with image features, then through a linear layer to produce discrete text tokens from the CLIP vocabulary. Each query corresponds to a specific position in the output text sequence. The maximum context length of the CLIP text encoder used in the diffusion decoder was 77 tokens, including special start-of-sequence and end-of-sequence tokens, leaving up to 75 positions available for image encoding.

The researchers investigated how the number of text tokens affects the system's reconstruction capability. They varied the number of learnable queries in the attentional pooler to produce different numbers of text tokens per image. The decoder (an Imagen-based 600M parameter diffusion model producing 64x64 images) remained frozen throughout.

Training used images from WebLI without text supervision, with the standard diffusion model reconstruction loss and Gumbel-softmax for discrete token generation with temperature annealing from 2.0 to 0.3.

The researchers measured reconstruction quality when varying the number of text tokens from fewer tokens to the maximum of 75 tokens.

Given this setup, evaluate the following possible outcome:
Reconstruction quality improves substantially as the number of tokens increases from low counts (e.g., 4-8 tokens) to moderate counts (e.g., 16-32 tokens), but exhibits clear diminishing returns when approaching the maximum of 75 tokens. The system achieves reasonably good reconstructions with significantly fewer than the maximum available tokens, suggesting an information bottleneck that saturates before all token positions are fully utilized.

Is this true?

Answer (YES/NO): NO